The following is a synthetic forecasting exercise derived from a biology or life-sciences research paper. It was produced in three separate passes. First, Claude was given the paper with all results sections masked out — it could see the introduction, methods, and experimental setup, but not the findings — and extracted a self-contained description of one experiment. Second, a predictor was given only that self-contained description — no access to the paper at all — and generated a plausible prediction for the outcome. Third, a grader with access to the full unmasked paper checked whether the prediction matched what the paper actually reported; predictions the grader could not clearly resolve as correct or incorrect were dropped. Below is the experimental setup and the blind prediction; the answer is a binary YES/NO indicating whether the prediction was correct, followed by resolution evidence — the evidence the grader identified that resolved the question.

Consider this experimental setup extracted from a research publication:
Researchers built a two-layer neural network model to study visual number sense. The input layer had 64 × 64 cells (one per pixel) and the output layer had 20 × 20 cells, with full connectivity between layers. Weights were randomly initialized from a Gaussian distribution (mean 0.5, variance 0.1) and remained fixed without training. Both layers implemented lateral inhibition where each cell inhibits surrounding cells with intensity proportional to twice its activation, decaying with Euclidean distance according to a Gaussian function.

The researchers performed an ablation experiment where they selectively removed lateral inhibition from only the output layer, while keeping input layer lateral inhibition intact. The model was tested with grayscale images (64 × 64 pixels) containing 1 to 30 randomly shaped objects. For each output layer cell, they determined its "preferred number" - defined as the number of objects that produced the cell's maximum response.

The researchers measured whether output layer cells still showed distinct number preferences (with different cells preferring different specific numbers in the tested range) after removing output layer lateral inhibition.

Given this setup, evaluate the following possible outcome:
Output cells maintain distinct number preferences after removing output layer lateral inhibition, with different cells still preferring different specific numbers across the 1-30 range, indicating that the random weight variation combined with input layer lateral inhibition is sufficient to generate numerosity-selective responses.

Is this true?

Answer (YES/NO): NO